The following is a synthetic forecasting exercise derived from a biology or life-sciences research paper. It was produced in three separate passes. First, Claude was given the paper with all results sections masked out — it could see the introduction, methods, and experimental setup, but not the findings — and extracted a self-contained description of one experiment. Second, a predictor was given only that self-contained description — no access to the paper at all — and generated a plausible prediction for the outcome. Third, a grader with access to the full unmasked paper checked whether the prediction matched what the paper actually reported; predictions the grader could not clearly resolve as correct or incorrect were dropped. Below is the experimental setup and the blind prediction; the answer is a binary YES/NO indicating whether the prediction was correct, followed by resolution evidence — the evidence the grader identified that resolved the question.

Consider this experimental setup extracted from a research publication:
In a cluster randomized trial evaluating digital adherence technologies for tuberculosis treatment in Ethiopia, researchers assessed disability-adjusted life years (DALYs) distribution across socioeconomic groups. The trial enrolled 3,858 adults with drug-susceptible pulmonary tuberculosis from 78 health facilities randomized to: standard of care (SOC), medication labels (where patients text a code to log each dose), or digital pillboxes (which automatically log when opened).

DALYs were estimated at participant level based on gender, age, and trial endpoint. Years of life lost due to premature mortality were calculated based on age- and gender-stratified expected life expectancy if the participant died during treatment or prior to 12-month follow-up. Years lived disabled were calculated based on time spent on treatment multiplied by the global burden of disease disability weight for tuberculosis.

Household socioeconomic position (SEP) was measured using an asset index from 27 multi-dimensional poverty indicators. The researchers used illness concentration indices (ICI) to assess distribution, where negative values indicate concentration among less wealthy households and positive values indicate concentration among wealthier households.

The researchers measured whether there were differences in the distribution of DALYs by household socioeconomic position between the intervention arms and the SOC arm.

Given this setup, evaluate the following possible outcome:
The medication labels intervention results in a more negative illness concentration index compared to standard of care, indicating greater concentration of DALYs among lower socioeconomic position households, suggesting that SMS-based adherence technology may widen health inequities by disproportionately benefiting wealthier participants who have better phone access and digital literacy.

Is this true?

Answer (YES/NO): NO